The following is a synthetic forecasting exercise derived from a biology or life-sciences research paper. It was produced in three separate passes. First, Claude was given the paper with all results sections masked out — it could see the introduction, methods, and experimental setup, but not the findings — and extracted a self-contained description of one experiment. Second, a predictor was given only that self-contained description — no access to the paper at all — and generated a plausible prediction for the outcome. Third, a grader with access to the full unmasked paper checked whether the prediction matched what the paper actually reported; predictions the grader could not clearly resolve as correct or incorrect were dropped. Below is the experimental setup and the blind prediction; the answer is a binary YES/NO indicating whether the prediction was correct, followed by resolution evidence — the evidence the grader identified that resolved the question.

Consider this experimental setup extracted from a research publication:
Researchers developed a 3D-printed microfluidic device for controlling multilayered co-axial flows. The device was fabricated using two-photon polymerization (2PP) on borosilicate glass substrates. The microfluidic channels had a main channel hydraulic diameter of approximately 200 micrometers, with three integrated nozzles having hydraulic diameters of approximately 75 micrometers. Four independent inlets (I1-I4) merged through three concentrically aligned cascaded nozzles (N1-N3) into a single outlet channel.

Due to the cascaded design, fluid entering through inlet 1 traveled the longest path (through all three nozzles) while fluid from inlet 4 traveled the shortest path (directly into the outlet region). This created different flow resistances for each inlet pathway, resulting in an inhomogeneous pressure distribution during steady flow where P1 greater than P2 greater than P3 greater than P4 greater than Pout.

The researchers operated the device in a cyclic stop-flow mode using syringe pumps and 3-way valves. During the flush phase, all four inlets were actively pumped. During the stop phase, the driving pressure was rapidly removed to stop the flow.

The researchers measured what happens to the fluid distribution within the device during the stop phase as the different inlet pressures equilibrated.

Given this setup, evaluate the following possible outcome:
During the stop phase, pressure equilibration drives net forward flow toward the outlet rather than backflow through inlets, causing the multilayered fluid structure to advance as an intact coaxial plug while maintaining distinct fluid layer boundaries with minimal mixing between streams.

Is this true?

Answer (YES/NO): NO